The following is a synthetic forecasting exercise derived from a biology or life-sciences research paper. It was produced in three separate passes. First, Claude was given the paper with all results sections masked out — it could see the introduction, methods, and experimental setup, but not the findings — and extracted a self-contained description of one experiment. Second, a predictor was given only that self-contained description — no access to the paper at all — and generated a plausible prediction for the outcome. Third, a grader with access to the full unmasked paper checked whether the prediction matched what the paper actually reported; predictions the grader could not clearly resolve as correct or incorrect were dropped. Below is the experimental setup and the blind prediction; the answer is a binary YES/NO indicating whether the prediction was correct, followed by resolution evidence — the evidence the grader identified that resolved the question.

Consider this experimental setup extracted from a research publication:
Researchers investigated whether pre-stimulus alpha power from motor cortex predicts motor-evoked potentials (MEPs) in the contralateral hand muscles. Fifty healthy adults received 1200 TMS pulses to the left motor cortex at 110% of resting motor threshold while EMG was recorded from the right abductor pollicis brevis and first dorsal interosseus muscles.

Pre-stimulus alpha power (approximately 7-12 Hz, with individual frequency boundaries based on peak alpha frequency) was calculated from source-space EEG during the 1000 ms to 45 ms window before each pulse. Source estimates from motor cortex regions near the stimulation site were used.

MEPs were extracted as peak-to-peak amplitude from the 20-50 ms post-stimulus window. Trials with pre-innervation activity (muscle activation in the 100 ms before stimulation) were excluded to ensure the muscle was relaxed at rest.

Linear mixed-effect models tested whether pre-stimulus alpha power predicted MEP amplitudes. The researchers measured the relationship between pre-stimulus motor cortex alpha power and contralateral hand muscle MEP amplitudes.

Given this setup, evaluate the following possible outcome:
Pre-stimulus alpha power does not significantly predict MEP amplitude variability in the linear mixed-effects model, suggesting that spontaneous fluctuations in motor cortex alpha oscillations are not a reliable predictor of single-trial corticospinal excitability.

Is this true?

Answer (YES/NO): NO